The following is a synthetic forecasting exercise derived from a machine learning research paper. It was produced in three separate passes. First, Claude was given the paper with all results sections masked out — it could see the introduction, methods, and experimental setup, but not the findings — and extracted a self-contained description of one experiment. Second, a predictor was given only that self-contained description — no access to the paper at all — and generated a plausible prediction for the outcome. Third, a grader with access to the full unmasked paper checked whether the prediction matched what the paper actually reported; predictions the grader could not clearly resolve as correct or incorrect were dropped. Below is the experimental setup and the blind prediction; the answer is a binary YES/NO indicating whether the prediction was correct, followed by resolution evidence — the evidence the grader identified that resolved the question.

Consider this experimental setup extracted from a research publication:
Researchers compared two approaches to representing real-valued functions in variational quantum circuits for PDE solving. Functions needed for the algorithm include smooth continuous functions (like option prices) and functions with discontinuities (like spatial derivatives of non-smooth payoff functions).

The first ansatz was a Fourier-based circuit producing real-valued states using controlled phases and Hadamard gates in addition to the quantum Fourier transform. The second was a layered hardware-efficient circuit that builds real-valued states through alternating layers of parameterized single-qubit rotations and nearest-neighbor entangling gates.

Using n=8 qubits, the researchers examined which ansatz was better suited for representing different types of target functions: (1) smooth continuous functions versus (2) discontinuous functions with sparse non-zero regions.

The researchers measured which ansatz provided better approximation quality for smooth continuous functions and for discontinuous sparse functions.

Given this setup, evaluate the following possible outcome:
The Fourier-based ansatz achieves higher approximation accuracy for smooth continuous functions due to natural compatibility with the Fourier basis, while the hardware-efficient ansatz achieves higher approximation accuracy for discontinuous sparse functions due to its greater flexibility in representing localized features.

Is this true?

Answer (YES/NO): YES